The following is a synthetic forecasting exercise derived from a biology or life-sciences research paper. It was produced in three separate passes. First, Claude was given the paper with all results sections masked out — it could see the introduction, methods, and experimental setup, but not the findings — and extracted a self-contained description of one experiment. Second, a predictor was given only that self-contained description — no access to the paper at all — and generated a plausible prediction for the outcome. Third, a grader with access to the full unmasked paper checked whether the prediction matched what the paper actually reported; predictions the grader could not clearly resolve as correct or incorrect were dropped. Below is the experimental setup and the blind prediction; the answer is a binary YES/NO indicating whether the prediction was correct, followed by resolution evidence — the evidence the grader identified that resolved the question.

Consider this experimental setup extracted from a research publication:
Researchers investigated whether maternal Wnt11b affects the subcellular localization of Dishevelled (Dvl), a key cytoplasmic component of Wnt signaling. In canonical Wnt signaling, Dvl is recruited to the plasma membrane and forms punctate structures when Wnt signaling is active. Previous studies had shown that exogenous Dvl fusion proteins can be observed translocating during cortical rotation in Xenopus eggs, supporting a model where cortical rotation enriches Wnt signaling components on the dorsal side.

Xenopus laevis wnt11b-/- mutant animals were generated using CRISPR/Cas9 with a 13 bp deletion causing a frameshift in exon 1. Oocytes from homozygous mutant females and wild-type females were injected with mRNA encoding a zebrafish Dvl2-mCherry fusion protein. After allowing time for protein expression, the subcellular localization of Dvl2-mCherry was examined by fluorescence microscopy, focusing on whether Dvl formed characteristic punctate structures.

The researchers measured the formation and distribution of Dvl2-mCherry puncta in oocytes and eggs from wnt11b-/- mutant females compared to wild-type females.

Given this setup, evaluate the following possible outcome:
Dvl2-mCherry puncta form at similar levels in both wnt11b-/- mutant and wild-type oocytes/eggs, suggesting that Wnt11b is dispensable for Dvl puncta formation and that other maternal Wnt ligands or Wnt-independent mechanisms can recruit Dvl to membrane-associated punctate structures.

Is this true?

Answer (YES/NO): YES